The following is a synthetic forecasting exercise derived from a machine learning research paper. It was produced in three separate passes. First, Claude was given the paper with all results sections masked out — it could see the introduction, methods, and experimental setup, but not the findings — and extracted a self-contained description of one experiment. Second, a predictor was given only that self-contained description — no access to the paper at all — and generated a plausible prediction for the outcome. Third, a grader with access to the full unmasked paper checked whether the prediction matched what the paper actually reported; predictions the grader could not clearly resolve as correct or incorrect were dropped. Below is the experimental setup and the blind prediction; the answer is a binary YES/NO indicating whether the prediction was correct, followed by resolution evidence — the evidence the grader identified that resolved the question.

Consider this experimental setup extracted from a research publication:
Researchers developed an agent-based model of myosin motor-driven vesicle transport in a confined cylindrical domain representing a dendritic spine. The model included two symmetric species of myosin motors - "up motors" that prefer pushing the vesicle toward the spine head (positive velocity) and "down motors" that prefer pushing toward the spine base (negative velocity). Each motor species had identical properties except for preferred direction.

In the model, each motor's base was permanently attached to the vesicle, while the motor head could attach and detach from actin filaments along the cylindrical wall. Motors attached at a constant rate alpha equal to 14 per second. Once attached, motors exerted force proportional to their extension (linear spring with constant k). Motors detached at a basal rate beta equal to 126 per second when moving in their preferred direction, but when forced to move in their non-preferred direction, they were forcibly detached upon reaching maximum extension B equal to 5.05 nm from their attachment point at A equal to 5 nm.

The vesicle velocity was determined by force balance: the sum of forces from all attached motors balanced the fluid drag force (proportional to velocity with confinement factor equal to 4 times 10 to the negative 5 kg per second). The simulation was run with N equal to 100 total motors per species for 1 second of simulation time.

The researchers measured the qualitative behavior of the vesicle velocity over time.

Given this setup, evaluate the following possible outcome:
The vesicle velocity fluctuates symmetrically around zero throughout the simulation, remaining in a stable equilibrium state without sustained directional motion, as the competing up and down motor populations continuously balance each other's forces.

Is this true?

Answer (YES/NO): NO